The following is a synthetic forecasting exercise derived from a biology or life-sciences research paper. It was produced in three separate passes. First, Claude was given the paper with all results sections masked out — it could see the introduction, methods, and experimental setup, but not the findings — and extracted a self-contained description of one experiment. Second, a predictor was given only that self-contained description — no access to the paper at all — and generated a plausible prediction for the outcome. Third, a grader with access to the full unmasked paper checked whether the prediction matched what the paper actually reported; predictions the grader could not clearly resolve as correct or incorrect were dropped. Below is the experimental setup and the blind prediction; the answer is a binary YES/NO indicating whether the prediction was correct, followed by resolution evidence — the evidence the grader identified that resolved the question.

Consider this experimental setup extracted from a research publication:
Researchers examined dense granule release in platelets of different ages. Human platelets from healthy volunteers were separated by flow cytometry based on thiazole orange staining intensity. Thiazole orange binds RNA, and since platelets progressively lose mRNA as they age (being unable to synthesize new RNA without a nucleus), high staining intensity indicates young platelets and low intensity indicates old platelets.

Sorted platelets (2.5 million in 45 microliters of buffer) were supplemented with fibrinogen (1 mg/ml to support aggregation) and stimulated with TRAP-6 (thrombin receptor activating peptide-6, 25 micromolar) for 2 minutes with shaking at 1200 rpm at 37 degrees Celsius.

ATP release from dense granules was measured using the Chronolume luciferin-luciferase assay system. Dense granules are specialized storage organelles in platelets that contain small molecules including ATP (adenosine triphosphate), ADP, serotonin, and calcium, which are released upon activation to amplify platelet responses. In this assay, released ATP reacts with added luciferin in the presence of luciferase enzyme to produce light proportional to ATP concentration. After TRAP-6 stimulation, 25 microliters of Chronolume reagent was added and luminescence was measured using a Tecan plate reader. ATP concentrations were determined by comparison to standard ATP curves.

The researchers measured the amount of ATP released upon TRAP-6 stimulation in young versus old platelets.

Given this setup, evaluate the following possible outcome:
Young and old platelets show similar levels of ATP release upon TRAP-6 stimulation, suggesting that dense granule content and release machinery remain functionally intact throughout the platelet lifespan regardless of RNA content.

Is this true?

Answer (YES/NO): NO